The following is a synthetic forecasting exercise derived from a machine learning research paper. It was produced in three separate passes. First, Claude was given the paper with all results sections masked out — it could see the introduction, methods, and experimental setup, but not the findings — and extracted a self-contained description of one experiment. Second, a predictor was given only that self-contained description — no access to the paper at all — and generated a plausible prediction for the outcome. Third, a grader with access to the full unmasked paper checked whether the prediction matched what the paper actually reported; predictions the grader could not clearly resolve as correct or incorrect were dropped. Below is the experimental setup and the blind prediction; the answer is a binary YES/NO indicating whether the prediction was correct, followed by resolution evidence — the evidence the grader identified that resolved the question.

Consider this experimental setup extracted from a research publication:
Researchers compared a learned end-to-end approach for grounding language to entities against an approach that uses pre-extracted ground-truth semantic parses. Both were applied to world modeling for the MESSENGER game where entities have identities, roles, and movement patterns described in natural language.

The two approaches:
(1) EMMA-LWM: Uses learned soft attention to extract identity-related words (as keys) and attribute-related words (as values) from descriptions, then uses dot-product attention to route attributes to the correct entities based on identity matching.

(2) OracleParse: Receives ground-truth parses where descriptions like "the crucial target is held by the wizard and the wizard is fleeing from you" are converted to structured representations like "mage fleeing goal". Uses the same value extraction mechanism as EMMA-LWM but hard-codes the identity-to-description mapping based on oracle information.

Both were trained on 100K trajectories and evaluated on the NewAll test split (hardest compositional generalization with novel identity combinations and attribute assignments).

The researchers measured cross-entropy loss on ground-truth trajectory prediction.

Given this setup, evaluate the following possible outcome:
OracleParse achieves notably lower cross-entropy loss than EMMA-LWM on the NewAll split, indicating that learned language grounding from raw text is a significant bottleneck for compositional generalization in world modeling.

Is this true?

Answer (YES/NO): NO